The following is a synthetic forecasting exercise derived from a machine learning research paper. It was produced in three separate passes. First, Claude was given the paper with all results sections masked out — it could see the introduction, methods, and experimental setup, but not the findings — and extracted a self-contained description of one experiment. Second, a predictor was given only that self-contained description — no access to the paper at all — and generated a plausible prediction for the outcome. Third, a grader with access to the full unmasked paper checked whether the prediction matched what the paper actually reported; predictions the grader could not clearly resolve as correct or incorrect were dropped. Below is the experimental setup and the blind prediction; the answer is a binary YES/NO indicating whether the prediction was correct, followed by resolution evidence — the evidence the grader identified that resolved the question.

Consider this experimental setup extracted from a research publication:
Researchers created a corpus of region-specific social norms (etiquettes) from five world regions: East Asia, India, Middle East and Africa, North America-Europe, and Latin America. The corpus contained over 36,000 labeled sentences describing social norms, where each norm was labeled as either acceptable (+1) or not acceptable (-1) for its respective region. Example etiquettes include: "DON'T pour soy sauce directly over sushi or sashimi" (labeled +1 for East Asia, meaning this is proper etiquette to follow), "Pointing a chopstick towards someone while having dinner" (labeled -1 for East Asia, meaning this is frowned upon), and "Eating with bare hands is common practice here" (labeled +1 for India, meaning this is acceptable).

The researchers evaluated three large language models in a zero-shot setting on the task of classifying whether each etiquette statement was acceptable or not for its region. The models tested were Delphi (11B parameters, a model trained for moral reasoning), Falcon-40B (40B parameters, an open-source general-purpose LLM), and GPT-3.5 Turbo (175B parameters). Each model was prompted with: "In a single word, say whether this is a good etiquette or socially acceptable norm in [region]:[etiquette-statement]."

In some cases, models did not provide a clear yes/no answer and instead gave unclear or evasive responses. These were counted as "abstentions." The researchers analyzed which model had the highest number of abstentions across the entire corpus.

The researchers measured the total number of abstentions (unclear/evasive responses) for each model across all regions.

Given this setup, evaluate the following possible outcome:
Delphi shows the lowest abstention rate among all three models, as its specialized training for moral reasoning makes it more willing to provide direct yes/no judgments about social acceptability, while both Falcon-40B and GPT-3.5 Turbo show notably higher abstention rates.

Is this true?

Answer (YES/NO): NO